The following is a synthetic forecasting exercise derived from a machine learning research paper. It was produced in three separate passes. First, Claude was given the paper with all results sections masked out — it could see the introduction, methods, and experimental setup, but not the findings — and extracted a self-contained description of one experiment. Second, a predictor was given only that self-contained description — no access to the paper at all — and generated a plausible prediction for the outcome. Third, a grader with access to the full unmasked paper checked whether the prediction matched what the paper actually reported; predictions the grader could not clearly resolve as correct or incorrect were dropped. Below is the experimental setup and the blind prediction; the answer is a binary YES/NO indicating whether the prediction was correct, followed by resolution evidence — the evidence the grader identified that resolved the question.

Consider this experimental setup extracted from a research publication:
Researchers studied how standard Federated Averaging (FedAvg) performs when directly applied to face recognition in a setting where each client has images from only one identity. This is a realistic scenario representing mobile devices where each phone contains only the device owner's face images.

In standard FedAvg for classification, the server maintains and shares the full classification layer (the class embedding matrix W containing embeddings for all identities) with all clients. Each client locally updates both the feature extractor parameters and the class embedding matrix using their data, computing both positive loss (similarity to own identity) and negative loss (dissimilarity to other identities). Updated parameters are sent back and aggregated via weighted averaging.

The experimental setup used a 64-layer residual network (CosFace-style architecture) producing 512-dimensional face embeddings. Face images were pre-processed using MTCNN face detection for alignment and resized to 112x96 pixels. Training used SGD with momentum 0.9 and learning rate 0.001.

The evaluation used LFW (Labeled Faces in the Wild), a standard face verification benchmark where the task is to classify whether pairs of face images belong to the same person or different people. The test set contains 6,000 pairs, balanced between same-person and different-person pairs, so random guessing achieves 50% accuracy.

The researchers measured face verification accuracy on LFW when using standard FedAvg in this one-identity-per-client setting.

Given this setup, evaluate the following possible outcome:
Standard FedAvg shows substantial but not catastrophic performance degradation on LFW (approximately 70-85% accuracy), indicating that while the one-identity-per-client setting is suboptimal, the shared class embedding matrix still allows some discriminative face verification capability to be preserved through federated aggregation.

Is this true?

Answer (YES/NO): NO